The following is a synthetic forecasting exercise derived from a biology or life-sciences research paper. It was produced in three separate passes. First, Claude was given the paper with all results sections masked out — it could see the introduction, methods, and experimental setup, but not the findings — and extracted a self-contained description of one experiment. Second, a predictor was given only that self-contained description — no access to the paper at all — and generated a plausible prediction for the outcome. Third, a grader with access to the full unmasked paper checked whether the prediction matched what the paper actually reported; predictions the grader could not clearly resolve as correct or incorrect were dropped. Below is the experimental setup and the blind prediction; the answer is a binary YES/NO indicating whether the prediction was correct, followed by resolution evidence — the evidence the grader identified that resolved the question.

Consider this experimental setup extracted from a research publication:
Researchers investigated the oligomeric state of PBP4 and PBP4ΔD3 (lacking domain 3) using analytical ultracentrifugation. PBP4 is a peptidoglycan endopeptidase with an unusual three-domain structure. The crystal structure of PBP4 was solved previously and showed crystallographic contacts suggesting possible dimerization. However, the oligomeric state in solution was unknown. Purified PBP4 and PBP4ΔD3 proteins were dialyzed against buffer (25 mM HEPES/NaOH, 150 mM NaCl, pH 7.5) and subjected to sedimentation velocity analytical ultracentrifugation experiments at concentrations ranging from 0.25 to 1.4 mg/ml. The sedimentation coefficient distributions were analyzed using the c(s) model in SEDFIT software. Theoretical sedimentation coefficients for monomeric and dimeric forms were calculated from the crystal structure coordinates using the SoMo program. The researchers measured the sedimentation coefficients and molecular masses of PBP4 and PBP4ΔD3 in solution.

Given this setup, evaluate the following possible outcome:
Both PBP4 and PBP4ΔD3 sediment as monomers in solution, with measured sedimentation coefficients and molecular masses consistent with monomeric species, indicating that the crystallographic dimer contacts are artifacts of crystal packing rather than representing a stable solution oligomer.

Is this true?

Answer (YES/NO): NO